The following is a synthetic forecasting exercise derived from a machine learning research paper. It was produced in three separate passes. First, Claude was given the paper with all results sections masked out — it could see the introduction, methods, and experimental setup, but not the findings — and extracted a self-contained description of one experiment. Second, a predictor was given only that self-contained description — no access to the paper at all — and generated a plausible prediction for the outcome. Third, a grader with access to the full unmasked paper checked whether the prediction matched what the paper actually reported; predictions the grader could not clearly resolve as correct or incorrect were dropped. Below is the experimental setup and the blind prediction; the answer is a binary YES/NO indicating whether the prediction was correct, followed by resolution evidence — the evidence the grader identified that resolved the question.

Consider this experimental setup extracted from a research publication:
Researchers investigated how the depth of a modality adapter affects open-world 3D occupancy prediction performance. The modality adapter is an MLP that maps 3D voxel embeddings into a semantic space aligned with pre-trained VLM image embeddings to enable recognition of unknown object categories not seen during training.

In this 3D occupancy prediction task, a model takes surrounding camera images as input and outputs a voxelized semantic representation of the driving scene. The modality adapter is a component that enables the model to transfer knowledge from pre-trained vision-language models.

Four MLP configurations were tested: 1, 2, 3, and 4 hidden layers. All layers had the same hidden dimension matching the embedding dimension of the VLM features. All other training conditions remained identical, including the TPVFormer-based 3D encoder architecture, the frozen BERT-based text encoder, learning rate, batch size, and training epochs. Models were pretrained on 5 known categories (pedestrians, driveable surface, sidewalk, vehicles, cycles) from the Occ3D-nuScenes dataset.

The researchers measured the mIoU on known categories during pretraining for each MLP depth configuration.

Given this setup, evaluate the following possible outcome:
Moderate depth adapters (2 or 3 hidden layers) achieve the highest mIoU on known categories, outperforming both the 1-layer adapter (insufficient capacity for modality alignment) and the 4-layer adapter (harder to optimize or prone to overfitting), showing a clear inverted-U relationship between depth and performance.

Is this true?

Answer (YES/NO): NO